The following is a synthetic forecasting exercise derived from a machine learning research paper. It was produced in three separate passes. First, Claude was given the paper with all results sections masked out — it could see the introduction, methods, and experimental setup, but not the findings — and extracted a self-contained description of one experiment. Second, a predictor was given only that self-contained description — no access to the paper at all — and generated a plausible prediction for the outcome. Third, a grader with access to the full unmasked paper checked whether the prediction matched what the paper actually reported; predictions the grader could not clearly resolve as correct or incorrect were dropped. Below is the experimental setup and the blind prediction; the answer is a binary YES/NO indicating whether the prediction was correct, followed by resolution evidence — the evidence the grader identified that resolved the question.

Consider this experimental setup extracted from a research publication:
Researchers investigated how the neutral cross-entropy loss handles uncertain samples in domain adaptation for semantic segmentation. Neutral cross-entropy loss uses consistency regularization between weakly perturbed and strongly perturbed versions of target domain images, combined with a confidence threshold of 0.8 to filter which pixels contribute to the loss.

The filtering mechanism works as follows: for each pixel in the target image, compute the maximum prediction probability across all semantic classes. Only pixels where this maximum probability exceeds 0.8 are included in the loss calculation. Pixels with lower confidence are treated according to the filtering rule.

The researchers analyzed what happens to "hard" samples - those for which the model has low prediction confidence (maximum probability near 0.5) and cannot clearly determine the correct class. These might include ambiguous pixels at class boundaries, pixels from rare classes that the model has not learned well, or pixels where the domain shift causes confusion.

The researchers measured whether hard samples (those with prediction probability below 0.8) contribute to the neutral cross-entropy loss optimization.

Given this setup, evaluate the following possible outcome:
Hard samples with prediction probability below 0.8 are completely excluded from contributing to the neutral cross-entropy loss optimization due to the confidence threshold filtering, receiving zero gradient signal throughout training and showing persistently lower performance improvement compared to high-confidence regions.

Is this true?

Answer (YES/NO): YES